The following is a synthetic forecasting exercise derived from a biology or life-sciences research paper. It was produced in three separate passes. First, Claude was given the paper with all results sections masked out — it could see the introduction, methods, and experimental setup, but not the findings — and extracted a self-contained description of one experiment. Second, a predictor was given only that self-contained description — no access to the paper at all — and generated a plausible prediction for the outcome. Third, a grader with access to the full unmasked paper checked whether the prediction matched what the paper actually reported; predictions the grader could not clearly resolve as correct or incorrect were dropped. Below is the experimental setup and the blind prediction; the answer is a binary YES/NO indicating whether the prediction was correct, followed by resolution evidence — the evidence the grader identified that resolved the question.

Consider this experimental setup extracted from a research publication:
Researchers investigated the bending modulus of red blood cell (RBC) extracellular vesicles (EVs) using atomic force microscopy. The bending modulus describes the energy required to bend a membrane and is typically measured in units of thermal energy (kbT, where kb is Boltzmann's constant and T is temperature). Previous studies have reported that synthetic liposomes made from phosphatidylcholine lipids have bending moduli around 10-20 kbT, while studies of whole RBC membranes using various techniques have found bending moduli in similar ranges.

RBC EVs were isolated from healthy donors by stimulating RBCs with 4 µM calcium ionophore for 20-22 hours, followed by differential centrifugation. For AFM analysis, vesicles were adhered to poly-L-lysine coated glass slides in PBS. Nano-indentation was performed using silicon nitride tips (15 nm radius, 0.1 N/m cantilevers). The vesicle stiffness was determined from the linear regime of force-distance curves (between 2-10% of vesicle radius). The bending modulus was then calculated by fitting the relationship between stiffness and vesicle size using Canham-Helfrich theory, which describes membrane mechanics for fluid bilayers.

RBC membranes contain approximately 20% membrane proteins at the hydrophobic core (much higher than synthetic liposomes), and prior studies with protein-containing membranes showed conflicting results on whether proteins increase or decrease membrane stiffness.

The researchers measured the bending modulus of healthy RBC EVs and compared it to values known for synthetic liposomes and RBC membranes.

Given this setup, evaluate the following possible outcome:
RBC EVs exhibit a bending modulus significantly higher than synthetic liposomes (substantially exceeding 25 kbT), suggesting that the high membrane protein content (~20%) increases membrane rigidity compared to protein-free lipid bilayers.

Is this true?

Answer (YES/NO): NO